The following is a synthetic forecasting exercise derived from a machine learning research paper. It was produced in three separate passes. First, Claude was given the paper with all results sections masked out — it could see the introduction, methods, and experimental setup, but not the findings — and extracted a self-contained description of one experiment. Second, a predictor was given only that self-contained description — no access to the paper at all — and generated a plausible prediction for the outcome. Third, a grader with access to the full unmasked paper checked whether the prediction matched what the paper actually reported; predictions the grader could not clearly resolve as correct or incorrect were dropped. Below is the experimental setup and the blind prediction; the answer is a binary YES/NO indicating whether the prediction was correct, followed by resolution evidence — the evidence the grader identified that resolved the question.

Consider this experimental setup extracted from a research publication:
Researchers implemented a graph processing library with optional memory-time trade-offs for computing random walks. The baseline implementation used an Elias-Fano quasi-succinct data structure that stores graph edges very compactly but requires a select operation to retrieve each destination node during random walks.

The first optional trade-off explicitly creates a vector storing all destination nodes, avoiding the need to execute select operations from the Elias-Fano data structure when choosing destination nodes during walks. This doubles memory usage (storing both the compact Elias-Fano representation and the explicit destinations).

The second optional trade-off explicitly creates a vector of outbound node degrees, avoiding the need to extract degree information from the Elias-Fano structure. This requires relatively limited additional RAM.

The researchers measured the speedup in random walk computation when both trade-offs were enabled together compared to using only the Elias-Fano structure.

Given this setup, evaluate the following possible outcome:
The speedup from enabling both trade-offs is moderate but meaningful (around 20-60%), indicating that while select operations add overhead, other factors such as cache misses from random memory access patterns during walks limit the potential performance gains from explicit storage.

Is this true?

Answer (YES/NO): NO